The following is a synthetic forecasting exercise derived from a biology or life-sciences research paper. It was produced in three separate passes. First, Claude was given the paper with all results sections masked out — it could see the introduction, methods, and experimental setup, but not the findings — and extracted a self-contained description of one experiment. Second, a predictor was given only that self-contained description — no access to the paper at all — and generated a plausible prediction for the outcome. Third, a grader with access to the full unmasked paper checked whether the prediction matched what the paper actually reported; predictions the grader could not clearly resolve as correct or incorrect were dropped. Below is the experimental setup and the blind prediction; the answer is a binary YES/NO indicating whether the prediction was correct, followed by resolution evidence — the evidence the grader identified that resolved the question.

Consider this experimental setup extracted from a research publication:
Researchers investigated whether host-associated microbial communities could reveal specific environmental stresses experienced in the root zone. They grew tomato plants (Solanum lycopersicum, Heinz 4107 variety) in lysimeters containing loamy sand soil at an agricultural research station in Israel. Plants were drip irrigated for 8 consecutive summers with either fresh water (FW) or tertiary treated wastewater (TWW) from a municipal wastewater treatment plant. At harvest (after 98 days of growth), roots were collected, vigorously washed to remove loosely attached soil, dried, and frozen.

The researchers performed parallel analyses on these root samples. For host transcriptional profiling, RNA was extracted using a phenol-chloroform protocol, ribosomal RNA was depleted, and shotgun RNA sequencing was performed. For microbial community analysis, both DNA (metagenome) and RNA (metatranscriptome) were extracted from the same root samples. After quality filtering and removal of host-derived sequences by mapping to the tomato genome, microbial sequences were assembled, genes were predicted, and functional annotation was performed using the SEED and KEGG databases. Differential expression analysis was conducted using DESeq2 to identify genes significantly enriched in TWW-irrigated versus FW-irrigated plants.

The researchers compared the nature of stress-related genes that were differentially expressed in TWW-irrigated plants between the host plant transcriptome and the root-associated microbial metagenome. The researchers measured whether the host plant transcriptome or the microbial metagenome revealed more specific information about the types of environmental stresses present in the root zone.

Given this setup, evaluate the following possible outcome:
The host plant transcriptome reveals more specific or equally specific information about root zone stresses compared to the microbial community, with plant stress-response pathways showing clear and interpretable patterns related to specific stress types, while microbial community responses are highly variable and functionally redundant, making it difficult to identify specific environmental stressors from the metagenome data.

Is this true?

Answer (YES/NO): NO